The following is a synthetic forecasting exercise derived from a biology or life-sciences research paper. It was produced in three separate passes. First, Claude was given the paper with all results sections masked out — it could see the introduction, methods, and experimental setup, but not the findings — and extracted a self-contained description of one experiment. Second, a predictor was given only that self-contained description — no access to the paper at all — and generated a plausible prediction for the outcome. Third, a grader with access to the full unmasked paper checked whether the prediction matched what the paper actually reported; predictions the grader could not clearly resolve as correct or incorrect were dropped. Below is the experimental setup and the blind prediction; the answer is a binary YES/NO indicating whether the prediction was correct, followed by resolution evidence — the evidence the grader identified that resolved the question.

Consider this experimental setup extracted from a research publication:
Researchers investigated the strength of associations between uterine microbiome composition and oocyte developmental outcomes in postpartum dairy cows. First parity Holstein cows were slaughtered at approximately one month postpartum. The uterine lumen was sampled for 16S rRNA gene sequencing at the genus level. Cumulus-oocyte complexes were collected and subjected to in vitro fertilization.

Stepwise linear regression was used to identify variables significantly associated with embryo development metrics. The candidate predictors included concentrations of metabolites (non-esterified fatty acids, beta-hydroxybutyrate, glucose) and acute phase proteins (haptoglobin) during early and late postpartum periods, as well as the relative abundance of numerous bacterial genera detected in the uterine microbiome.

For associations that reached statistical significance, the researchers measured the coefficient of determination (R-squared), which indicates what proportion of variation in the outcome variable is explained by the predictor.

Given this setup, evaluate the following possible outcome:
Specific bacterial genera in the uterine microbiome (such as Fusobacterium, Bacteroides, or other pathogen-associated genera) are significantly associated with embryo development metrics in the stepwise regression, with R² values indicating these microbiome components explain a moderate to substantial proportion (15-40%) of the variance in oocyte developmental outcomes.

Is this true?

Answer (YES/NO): NO